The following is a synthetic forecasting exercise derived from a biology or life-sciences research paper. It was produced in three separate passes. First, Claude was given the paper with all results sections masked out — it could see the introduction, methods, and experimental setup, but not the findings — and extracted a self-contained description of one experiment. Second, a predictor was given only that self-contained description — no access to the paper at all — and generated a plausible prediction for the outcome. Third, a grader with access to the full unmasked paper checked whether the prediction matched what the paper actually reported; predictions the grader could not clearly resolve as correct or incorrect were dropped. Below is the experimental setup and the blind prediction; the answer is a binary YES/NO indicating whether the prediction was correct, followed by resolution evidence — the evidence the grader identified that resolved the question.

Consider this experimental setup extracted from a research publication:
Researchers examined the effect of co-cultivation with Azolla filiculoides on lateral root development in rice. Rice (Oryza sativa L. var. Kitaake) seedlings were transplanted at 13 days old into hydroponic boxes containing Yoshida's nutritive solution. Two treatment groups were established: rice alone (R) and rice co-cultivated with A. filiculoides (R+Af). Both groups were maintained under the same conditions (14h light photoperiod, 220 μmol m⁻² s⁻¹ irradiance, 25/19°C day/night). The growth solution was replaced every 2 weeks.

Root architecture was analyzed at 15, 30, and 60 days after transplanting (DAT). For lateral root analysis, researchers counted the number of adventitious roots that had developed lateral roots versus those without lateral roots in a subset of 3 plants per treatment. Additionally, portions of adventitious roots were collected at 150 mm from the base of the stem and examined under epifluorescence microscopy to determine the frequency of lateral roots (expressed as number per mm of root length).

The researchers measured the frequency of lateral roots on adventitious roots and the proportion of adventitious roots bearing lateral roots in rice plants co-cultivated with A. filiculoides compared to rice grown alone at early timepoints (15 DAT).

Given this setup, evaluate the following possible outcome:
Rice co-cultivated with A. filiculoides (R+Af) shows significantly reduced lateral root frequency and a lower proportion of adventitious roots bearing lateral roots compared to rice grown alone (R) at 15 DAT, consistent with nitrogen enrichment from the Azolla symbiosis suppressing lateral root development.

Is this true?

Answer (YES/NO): NO